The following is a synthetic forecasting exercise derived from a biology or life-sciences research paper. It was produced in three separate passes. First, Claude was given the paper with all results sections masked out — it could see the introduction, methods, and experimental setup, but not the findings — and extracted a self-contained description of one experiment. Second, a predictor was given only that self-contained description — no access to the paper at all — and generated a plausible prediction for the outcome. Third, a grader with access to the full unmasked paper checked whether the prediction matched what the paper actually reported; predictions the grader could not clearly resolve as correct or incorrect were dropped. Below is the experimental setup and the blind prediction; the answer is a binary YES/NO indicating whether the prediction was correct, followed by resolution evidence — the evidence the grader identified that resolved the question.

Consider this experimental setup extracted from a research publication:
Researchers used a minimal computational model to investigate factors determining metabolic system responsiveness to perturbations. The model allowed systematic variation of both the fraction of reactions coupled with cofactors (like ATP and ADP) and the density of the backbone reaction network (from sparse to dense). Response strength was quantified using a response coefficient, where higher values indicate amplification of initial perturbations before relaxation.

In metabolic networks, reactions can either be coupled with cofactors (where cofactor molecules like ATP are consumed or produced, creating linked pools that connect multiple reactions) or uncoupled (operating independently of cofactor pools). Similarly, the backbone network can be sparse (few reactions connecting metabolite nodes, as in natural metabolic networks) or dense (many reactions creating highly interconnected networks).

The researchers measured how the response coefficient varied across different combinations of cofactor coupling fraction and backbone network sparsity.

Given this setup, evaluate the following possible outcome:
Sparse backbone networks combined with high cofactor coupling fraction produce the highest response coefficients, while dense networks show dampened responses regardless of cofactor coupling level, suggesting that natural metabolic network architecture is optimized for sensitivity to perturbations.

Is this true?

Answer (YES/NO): YES